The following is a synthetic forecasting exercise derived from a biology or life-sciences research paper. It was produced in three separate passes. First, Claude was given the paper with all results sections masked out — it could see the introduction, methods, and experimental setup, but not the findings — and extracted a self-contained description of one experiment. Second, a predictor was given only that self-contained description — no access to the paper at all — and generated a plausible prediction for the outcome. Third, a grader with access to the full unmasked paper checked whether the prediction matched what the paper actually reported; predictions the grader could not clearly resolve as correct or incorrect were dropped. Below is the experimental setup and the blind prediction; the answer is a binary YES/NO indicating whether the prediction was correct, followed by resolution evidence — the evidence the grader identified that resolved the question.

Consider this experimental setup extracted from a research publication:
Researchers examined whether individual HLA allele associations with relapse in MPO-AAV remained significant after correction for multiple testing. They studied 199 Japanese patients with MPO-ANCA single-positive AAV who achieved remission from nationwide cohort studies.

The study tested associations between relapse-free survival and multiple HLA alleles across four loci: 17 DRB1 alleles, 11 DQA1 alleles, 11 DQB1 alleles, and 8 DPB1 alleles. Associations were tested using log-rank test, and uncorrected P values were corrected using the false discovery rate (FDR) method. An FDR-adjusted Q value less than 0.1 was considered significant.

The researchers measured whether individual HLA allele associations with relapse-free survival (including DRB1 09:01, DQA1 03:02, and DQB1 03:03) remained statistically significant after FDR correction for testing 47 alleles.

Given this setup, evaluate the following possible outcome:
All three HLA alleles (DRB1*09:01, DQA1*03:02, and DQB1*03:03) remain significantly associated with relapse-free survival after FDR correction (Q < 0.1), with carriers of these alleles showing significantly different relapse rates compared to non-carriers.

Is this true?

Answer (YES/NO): NO